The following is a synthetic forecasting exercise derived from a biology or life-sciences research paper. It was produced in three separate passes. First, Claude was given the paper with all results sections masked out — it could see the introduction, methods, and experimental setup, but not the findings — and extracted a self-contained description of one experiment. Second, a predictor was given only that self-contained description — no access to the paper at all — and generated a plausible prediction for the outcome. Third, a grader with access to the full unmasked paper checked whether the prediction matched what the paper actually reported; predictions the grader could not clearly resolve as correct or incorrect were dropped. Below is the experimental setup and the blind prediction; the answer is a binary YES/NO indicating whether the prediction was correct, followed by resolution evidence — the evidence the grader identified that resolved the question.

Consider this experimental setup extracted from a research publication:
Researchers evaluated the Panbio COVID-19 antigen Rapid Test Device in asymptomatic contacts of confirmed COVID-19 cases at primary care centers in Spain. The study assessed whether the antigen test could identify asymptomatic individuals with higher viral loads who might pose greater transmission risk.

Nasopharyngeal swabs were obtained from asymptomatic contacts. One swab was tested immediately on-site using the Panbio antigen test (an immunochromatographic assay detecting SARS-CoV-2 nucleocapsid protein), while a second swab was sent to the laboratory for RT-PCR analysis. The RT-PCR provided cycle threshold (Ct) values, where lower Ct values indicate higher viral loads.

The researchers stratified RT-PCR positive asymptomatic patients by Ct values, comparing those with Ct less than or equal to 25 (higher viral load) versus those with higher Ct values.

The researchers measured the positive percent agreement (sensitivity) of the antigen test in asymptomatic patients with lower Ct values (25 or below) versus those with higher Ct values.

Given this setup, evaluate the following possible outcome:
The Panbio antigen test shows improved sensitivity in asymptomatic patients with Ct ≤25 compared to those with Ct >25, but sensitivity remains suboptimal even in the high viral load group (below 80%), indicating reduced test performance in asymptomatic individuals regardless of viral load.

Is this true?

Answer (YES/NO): NO